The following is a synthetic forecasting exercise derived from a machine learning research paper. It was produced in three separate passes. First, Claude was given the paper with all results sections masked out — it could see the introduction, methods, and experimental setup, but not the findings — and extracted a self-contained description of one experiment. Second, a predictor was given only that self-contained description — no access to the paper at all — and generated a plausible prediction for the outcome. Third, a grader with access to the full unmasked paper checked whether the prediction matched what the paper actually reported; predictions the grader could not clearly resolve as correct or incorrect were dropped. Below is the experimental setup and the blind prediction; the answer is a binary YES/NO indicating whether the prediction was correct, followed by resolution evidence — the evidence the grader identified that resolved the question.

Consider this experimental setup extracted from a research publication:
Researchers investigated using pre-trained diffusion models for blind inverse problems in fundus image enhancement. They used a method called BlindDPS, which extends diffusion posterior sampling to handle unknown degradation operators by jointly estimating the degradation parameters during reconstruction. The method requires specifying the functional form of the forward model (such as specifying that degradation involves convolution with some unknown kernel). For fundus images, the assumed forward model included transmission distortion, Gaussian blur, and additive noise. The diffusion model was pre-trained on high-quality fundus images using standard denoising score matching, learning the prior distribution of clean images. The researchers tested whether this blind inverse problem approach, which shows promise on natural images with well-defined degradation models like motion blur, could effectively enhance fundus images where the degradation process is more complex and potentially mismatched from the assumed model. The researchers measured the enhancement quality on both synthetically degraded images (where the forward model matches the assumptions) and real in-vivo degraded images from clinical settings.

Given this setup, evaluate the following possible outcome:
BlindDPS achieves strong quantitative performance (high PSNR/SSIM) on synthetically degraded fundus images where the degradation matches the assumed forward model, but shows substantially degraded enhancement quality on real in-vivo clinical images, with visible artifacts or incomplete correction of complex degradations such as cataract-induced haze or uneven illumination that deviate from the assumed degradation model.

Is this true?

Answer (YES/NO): NO